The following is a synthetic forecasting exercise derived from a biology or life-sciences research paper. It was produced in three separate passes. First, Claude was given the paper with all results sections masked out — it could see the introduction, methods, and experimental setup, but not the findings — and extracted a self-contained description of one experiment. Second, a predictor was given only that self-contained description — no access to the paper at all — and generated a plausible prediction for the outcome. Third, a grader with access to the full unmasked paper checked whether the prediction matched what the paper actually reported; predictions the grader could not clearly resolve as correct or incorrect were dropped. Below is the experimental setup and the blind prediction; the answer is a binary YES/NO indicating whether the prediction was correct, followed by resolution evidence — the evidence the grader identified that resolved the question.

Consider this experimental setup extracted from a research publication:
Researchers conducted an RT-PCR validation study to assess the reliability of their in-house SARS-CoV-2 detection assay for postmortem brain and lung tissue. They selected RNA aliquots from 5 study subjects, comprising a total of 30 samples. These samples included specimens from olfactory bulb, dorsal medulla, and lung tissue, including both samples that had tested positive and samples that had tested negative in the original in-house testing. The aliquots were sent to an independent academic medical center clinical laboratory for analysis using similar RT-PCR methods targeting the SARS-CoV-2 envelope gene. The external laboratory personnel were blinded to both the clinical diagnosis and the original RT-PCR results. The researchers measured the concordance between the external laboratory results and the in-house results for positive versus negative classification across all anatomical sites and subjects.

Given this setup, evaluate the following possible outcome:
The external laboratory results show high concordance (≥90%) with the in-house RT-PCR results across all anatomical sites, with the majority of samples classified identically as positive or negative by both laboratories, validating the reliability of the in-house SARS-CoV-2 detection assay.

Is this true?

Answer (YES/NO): YES